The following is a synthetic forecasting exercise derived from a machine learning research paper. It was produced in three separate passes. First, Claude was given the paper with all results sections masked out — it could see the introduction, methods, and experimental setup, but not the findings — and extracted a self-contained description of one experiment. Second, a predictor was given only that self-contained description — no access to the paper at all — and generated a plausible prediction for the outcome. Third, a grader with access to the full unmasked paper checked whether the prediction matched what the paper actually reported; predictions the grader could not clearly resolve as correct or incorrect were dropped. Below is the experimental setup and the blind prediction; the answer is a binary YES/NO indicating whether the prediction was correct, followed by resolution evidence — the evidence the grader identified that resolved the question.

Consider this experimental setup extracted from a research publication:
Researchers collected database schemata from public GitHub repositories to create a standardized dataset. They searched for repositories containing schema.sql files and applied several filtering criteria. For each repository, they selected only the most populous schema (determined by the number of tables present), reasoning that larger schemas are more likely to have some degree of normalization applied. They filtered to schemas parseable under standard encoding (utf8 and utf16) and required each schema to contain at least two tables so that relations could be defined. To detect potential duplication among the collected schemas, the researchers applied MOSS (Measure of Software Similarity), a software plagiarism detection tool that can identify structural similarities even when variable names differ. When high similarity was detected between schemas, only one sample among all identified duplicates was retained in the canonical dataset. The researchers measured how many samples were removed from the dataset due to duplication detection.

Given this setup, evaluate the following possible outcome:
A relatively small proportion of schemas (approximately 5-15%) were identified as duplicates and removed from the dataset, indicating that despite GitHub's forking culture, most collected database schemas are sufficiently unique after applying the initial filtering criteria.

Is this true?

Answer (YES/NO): NO